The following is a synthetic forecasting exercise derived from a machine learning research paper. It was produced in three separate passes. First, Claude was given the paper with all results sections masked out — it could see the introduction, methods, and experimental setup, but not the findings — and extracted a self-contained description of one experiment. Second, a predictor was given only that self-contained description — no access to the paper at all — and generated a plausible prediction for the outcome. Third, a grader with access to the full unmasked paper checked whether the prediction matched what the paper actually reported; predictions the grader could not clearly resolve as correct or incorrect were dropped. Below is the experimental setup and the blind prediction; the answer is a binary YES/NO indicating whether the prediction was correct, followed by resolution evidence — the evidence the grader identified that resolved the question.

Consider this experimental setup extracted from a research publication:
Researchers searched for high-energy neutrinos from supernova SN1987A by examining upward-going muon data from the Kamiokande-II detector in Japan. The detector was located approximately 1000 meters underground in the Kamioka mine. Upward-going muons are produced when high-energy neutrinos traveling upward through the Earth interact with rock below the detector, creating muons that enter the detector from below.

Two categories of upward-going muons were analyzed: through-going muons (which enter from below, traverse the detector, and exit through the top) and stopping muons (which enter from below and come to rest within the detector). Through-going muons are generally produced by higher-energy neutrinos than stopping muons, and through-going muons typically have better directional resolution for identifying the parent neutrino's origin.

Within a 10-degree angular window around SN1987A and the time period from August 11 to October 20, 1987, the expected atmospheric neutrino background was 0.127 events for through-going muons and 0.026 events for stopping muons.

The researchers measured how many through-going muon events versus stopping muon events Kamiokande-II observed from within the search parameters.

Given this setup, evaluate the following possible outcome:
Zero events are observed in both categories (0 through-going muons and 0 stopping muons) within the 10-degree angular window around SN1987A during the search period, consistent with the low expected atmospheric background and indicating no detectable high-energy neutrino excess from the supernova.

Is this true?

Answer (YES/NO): NO